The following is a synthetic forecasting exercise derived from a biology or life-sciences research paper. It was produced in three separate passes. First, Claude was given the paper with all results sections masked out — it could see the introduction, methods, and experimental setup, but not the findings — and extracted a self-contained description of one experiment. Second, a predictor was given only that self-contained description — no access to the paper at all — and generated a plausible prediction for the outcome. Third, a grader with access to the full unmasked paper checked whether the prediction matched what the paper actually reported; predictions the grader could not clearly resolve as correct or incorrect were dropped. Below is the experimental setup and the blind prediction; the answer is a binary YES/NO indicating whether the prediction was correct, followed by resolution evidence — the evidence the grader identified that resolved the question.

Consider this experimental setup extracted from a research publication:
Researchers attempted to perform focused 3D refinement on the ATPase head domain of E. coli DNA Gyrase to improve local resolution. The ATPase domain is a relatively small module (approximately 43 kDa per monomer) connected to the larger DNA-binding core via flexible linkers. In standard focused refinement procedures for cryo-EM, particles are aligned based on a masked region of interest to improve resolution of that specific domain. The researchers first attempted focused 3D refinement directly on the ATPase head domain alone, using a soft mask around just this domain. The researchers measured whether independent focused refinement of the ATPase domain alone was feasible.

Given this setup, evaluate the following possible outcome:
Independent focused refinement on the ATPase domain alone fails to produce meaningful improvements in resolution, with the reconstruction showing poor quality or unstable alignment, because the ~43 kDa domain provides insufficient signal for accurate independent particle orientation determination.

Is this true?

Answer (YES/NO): YES